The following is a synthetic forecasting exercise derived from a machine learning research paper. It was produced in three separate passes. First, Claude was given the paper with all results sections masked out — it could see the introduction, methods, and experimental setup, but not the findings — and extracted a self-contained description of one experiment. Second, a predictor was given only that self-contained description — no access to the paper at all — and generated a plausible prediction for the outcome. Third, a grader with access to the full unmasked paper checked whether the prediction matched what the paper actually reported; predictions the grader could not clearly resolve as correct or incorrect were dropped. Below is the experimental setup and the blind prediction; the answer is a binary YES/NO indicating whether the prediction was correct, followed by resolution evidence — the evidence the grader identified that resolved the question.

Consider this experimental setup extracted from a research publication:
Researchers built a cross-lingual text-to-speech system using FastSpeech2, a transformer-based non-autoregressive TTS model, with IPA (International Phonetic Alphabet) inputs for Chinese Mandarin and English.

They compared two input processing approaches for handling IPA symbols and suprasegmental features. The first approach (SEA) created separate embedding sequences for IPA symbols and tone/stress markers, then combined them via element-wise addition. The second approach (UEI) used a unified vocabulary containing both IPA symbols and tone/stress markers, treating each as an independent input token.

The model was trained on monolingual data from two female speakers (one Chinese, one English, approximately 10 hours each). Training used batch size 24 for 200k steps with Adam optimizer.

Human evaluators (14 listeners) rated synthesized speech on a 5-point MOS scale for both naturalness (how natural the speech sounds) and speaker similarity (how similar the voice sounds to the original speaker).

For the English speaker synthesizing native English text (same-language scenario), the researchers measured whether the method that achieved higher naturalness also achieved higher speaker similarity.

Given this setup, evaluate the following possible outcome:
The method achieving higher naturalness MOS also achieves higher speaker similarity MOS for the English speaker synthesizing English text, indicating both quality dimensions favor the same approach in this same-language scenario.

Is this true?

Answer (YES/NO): NO